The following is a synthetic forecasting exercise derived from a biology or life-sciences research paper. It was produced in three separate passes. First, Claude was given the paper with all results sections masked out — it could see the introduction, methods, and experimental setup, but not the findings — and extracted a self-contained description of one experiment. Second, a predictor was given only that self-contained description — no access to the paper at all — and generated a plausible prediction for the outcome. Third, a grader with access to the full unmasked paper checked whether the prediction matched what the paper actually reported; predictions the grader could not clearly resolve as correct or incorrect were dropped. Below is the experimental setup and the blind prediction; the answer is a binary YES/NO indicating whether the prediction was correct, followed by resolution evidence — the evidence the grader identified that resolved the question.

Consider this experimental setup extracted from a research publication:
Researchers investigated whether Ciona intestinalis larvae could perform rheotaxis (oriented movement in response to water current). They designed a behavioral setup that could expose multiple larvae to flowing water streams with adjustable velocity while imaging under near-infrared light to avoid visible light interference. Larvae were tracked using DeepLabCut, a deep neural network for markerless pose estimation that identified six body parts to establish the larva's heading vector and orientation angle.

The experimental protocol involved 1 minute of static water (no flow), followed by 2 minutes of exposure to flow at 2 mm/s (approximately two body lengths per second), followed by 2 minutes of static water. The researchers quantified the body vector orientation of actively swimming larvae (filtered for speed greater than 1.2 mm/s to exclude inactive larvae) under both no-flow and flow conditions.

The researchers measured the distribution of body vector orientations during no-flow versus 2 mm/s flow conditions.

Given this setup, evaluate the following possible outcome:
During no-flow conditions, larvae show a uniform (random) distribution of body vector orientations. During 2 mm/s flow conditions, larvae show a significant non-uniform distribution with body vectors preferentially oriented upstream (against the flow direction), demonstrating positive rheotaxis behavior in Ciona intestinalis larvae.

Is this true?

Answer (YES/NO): YES